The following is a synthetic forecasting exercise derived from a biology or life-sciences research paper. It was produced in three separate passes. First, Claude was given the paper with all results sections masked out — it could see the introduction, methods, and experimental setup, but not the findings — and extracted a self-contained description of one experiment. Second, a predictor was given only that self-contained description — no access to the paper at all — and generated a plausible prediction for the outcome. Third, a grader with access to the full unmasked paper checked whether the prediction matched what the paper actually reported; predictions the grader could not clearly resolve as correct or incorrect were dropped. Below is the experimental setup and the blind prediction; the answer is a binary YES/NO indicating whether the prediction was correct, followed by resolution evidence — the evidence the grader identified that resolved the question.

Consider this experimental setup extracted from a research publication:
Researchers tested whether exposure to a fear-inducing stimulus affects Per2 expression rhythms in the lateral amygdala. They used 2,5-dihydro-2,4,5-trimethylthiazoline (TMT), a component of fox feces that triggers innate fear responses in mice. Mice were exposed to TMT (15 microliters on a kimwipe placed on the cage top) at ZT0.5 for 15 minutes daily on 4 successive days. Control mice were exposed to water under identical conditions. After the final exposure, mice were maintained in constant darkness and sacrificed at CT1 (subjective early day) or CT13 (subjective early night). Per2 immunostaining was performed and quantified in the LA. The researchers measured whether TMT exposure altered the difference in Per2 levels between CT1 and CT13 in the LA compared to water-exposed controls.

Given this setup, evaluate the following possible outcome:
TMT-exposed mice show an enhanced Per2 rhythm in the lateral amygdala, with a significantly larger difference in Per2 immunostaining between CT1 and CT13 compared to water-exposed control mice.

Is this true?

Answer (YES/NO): NO